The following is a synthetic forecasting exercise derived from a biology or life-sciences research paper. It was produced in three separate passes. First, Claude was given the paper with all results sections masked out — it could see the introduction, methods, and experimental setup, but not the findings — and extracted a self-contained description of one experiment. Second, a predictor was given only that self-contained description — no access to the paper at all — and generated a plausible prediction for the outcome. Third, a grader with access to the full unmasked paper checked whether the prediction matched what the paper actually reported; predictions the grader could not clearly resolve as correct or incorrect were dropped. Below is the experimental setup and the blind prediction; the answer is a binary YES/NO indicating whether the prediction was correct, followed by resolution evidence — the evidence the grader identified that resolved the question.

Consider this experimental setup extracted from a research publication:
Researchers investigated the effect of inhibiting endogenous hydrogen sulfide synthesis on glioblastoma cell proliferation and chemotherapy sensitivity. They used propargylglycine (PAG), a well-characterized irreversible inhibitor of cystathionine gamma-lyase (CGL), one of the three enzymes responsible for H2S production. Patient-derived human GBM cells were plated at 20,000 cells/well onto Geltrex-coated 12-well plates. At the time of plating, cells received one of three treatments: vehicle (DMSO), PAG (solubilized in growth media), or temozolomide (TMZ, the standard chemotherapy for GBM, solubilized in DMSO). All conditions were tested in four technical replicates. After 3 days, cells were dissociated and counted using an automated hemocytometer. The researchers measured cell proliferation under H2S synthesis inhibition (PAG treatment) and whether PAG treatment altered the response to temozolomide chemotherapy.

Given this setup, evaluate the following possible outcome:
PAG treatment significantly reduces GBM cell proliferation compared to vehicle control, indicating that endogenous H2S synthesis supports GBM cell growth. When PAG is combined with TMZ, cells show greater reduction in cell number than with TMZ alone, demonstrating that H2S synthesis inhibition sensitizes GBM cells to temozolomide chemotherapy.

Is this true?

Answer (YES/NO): NO